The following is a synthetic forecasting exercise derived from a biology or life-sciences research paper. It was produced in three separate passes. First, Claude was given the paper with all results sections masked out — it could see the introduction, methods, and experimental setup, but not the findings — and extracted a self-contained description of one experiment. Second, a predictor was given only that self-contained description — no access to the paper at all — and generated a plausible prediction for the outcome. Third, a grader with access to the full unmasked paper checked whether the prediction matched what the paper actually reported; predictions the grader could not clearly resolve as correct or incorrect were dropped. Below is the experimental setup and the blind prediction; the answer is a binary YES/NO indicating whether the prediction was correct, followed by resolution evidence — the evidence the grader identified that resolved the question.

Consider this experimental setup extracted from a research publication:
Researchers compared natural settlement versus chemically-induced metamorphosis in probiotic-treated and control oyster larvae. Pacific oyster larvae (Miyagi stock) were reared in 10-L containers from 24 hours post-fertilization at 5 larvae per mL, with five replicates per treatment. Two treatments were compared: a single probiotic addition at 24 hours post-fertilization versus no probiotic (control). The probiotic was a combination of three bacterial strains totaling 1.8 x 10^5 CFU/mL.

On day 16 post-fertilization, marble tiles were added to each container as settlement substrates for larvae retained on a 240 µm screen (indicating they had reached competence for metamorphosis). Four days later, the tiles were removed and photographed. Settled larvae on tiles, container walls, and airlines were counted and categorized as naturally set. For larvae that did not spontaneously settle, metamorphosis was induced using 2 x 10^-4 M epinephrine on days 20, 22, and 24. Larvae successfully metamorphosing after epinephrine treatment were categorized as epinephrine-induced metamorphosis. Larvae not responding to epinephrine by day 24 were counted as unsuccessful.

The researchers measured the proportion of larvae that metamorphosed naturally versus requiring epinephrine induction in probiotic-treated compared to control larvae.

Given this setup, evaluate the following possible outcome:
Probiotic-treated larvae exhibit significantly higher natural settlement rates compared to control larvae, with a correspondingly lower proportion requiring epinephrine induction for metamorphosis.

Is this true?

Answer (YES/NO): NO